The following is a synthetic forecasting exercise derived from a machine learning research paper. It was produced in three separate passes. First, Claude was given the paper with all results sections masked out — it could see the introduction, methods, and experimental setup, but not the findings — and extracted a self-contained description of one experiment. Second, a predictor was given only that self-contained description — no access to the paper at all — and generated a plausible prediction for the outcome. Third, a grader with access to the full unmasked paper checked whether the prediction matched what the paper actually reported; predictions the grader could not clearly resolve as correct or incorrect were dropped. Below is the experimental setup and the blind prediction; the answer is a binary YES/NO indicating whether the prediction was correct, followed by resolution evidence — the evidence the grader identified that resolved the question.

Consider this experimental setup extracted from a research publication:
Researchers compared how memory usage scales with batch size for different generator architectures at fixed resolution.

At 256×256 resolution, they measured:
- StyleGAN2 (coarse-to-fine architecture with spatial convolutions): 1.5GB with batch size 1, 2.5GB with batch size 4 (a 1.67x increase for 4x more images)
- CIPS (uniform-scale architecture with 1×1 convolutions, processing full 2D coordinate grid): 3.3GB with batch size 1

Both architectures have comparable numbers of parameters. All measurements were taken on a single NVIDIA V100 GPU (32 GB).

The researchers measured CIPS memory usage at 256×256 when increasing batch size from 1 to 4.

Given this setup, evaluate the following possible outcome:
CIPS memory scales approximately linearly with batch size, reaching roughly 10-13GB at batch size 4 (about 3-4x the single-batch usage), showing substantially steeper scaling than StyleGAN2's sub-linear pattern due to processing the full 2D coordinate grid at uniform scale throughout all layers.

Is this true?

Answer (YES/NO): YES